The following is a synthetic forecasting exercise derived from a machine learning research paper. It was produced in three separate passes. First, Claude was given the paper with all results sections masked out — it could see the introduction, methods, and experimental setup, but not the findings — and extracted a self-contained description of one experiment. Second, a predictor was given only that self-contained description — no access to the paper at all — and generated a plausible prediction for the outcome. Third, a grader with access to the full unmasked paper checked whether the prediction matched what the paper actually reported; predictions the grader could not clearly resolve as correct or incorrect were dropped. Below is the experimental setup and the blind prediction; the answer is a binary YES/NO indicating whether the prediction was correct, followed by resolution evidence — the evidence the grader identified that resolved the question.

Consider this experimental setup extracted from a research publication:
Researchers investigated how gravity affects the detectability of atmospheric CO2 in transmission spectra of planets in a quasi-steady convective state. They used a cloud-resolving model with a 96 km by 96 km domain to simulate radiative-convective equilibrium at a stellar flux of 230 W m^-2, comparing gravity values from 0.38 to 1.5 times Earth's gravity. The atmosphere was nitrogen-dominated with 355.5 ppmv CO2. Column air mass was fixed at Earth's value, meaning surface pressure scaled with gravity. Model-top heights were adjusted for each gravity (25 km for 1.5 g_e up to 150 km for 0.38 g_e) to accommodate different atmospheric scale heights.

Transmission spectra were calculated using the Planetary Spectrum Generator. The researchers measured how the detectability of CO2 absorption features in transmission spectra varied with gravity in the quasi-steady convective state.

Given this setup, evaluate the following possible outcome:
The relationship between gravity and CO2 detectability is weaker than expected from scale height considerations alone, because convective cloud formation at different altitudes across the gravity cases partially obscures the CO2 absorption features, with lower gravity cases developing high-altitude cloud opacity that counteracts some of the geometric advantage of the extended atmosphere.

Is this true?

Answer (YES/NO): NO